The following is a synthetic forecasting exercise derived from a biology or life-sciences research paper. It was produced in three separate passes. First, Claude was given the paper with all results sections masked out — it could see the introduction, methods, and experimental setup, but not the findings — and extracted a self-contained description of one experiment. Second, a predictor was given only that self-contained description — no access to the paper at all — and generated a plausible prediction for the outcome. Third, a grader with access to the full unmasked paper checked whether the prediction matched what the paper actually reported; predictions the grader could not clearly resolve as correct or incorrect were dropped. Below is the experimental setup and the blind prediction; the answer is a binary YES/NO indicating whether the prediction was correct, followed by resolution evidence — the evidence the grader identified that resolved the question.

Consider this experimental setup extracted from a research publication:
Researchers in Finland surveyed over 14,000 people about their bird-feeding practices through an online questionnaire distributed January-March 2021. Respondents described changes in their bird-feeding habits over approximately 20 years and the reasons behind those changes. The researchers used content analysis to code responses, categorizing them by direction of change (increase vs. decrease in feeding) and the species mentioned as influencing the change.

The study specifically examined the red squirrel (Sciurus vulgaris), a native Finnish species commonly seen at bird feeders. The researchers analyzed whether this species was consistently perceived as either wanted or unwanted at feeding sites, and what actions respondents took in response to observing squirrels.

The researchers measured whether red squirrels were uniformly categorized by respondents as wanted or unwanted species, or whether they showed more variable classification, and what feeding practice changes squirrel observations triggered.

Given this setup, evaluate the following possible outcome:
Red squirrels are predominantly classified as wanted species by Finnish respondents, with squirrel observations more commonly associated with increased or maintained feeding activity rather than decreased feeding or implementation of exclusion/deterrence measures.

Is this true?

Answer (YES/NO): NO